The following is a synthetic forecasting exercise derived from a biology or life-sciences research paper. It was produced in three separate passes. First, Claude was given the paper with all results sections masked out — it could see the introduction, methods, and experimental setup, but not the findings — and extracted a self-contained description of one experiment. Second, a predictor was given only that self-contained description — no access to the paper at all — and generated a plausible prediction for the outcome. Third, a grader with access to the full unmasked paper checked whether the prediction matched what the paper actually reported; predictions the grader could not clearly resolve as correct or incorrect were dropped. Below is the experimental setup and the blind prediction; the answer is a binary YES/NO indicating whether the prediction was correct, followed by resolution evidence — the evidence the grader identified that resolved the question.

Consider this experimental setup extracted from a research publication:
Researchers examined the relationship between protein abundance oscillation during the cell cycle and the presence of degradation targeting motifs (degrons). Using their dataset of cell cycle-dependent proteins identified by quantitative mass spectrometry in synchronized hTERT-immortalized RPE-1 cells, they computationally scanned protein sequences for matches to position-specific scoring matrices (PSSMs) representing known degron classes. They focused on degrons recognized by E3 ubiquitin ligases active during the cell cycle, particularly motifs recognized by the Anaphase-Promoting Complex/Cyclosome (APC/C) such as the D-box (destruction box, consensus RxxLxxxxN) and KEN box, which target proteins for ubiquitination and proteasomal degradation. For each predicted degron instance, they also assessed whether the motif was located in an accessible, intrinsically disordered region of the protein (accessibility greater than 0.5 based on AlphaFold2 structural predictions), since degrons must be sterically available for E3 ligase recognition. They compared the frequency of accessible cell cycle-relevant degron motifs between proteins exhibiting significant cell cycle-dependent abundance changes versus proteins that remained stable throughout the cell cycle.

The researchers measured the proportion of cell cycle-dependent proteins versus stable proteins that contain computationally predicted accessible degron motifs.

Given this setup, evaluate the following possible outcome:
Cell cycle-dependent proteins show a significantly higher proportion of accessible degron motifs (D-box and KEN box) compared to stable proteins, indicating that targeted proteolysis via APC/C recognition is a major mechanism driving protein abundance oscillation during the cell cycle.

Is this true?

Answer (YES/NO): NO